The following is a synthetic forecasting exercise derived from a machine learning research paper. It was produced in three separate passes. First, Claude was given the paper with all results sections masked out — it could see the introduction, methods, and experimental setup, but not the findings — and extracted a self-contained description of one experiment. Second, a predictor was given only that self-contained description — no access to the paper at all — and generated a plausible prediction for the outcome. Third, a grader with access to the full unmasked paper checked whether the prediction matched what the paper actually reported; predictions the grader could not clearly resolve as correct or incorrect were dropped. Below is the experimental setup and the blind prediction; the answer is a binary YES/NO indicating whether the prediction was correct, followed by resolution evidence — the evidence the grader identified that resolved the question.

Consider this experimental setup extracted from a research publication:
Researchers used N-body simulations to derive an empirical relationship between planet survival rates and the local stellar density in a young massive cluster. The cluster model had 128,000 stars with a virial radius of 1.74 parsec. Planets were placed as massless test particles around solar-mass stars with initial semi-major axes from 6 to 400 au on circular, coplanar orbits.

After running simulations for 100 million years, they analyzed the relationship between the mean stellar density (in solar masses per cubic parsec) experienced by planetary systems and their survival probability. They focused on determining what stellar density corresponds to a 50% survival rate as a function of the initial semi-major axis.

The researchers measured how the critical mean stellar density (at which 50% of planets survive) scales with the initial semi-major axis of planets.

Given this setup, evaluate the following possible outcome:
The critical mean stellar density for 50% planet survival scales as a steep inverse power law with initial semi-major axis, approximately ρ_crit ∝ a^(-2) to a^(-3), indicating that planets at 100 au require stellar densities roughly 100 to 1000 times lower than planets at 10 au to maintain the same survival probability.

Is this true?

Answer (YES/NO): NO